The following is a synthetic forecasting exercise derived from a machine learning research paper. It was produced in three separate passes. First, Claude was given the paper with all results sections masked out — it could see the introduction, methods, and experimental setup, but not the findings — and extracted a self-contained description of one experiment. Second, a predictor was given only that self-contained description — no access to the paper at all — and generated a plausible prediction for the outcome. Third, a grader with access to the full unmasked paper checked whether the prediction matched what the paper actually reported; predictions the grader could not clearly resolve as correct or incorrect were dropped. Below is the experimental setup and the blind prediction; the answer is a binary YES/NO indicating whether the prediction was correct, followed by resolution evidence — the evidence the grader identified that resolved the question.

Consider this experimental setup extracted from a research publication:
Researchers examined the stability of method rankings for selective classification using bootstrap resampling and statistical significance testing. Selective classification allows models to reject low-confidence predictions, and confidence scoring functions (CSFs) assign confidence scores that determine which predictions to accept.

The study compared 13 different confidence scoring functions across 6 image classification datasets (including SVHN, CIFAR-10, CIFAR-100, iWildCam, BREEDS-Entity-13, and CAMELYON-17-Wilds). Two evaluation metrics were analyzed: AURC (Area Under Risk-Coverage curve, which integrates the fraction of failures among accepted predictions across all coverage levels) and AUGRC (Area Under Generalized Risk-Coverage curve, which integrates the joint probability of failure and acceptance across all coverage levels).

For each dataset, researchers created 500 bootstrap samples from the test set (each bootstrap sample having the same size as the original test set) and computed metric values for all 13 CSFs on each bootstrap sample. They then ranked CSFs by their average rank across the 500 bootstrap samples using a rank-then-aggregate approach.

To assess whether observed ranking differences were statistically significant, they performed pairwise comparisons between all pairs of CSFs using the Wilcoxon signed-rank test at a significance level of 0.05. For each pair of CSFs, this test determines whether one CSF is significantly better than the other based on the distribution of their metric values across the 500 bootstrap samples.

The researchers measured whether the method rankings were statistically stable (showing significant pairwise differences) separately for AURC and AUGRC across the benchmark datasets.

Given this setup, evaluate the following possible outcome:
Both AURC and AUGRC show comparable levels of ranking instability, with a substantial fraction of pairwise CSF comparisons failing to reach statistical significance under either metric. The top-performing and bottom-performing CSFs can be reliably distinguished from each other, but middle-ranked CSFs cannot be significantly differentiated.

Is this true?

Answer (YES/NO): NO